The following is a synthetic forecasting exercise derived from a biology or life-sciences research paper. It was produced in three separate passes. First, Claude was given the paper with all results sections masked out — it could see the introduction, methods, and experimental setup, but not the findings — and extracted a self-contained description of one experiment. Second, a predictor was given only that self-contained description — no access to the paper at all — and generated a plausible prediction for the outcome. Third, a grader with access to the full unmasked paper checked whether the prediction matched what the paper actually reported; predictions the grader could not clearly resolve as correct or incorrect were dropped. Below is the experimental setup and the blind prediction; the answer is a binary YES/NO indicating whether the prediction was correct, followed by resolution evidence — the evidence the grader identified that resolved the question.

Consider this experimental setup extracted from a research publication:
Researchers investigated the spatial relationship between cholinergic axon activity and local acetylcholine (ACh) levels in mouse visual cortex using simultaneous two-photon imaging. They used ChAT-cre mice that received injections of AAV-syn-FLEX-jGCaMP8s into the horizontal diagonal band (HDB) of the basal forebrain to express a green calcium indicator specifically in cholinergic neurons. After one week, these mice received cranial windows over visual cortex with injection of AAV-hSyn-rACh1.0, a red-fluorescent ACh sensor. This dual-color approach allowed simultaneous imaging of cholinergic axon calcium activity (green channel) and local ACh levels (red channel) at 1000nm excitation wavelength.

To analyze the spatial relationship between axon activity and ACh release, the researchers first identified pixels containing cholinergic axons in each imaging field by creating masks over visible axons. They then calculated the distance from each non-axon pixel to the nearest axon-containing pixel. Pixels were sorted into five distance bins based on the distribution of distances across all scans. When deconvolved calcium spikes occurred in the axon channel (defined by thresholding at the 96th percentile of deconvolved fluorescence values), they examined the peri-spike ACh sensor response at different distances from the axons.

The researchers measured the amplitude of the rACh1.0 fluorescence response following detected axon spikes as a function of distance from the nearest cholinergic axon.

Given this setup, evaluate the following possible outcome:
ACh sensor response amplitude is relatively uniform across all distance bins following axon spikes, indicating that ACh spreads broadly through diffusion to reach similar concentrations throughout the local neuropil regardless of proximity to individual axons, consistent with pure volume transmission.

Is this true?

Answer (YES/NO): NO